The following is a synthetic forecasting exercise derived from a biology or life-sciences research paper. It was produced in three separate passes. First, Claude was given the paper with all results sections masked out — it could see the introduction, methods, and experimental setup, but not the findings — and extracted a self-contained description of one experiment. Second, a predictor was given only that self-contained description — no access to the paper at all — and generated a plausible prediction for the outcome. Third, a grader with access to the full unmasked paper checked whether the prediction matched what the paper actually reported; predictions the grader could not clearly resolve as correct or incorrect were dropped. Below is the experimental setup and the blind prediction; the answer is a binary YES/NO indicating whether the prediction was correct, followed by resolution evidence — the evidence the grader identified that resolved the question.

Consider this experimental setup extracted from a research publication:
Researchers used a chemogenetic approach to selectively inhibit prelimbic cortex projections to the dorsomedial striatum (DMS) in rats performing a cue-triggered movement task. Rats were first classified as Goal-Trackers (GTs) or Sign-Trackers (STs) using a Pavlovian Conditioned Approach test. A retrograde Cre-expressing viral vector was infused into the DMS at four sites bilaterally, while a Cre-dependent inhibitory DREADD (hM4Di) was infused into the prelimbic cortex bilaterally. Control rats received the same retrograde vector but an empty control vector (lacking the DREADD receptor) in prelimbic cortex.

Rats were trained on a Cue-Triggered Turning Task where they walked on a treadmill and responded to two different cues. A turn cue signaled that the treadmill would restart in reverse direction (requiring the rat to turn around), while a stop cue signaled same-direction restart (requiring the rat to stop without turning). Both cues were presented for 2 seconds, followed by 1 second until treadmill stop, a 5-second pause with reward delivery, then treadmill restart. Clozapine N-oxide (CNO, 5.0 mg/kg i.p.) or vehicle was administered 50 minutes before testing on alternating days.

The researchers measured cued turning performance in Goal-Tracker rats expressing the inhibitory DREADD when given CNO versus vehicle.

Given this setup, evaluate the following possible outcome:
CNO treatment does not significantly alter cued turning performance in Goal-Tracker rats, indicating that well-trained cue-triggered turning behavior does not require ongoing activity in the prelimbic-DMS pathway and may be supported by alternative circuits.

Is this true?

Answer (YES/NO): NO